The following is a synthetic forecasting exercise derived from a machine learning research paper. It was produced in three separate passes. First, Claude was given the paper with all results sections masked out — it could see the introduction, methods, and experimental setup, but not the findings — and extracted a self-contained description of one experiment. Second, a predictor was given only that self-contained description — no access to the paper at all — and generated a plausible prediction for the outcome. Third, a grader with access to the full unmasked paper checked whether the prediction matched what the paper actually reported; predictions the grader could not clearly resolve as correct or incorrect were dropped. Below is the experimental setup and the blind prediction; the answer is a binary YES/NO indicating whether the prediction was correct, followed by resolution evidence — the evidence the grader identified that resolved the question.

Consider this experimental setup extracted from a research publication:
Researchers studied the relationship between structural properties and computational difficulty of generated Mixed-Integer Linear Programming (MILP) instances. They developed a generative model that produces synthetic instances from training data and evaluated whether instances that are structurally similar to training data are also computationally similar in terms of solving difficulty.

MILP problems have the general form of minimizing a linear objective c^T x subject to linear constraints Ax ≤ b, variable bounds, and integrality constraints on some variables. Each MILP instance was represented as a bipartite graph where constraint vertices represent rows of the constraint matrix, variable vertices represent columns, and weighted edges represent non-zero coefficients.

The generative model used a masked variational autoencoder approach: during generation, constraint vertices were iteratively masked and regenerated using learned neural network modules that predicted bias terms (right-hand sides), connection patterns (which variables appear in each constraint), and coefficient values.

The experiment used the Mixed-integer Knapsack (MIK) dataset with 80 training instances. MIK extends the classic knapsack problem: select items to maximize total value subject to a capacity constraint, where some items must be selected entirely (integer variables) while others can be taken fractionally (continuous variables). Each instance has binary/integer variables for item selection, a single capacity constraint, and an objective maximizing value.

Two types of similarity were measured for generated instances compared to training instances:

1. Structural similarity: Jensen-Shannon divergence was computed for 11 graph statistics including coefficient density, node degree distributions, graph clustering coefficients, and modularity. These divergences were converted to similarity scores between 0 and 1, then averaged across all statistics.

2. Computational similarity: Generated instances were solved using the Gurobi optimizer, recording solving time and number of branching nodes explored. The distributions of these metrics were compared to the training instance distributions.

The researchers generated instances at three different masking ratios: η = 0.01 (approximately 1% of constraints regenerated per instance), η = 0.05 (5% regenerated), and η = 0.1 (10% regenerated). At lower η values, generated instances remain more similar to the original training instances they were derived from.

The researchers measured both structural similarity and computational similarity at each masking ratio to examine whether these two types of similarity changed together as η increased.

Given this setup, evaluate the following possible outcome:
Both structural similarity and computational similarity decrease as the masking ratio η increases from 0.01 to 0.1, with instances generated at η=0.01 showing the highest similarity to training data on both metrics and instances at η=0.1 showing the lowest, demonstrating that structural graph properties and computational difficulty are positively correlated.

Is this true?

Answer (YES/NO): NO